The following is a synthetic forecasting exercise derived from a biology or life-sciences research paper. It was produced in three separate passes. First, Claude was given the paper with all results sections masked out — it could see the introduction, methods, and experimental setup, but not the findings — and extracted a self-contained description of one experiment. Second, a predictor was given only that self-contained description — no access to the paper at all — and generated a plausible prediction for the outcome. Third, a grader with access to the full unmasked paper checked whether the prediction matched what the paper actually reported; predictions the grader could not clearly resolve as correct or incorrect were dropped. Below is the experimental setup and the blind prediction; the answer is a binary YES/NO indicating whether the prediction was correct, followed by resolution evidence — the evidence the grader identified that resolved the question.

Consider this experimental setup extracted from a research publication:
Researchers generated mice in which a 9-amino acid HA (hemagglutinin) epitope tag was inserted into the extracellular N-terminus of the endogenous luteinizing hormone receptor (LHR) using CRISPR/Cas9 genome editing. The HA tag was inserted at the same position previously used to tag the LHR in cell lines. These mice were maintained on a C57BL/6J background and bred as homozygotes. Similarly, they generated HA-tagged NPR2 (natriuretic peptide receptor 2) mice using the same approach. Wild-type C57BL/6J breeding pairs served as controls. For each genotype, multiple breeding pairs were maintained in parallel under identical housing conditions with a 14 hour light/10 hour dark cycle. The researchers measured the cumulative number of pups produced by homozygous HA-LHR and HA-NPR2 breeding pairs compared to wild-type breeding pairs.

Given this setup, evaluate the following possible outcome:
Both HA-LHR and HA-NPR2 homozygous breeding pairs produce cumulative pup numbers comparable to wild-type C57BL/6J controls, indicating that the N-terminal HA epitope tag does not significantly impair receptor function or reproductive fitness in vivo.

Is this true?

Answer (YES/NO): YES